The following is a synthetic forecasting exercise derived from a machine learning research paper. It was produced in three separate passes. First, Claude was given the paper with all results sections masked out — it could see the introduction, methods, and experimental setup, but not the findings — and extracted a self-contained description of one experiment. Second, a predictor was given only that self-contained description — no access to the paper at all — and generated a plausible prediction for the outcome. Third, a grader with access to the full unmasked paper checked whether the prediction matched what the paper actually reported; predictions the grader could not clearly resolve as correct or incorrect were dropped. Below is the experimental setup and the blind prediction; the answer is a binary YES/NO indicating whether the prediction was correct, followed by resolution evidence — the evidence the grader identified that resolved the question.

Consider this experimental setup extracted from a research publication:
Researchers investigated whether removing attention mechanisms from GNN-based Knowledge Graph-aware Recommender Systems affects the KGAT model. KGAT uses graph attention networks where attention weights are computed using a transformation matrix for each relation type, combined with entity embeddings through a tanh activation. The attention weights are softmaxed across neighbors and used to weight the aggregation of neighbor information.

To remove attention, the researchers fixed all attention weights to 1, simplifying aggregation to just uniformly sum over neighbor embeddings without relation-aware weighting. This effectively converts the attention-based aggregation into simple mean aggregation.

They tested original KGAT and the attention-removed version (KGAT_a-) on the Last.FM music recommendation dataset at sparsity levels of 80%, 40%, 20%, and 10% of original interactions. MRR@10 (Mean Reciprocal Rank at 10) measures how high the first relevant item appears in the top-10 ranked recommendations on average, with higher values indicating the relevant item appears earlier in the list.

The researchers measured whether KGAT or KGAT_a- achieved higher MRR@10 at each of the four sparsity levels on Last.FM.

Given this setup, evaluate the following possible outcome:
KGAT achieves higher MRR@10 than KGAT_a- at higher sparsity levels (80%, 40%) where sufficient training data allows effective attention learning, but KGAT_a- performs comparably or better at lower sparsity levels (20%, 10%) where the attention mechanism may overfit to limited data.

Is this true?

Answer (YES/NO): NO